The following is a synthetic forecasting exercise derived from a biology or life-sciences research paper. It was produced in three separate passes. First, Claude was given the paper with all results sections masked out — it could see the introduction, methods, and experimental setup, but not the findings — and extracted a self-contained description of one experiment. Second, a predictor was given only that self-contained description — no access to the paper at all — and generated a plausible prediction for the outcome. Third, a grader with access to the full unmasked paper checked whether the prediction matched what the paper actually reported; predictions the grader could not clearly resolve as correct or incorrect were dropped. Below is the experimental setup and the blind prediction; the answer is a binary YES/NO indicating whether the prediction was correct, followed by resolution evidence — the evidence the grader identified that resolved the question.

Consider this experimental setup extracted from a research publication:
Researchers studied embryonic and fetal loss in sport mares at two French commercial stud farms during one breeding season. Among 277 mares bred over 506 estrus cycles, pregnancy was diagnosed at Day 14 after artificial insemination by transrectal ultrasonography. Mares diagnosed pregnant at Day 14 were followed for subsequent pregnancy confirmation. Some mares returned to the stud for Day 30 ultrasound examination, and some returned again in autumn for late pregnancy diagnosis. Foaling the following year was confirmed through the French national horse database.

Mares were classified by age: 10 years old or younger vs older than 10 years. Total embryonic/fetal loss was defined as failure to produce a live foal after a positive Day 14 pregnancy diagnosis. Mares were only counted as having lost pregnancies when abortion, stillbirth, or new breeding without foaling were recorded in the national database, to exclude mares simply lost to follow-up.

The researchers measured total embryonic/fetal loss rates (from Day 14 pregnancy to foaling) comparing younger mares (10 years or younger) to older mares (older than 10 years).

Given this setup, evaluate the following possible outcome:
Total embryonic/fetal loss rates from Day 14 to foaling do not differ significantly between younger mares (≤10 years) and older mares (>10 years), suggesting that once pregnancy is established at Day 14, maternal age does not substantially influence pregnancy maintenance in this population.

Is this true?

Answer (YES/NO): YES